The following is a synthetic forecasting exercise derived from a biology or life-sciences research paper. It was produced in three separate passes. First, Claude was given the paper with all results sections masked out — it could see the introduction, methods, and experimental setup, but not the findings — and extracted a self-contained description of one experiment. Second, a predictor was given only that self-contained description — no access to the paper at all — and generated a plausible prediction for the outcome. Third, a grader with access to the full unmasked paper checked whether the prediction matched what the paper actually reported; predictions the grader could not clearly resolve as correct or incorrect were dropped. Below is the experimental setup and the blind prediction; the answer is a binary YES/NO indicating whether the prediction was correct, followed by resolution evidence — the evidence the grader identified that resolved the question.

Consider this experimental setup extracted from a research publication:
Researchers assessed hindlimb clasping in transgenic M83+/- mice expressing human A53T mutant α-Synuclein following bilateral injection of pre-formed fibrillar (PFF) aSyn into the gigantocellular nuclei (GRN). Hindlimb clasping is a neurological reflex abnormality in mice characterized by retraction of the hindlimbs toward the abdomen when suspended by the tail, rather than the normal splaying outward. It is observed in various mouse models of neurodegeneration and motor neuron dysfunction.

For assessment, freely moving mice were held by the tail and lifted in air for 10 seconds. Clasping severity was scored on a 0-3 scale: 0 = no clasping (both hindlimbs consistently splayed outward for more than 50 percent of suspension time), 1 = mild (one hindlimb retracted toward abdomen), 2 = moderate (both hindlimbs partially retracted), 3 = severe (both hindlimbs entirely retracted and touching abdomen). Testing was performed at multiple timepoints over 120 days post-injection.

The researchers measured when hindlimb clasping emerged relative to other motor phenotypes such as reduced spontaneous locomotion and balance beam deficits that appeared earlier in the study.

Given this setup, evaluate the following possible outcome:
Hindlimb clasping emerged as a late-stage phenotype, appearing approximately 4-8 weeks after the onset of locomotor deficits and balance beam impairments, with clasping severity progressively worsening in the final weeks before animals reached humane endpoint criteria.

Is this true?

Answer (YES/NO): NO